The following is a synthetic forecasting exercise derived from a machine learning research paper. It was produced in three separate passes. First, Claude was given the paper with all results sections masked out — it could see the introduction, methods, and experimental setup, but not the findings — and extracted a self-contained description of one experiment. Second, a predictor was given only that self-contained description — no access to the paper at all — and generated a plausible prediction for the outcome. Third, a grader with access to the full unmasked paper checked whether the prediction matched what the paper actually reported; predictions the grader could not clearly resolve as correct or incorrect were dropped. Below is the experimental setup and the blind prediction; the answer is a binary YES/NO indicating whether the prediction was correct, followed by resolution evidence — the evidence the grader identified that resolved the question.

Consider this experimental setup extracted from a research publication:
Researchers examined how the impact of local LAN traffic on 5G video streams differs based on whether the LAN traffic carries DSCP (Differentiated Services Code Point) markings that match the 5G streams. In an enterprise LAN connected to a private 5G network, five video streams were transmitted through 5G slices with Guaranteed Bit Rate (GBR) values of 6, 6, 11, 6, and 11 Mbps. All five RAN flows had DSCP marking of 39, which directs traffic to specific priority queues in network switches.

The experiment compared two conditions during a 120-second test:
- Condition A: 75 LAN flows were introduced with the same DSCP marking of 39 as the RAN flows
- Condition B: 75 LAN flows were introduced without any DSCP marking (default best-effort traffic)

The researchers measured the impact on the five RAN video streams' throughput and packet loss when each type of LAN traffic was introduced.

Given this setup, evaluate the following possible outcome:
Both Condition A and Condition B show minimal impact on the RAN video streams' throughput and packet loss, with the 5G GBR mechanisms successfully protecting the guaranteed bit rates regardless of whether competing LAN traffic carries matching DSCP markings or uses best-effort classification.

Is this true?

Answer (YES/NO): NO